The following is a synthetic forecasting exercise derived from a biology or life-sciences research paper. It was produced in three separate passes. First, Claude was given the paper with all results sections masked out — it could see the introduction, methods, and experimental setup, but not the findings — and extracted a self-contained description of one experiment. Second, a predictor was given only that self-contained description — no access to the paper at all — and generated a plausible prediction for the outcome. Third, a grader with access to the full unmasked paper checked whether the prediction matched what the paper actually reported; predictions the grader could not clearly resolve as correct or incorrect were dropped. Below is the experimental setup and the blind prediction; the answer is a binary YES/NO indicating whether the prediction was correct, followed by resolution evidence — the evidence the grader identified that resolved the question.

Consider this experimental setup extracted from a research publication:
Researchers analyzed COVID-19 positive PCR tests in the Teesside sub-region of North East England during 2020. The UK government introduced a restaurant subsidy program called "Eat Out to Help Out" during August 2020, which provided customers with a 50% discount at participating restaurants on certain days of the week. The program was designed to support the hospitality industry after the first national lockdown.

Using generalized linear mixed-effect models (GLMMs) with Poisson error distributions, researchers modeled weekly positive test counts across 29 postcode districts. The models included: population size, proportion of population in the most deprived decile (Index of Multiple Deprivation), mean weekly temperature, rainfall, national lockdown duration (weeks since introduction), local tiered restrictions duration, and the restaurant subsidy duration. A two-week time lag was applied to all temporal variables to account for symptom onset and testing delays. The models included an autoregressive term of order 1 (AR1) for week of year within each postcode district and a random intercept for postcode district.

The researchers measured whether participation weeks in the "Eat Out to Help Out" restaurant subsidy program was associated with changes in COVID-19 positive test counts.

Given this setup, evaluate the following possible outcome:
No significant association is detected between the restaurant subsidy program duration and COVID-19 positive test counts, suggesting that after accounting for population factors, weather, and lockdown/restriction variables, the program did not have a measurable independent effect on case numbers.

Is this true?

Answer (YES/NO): YES